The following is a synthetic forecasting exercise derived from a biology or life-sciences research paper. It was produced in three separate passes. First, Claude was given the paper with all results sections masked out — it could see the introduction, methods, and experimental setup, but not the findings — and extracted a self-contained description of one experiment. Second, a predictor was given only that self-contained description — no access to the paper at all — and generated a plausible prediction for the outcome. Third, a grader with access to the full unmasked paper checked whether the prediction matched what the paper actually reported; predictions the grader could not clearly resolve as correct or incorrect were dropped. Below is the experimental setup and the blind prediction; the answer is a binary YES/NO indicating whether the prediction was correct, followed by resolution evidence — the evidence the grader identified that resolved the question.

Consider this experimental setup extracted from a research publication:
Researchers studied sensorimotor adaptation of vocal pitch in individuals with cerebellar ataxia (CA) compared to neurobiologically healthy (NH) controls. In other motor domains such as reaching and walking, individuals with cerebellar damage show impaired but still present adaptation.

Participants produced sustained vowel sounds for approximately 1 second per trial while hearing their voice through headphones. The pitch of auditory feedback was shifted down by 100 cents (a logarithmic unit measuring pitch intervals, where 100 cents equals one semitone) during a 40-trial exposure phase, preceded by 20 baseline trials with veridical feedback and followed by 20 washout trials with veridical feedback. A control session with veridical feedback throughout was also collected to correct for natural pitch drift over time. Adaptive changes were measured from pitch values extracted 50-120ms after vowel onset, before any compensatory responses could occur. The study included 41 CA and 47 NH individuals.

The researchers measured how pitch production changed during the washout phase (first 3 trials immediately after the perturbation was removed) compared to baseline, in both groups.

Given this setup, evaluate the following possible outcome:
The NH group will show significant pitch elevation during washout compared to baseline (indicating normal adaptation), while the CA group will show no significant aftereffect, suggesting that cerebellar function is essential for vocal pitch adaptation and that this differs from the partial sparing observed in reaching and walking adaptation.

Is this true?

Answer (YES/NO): YES